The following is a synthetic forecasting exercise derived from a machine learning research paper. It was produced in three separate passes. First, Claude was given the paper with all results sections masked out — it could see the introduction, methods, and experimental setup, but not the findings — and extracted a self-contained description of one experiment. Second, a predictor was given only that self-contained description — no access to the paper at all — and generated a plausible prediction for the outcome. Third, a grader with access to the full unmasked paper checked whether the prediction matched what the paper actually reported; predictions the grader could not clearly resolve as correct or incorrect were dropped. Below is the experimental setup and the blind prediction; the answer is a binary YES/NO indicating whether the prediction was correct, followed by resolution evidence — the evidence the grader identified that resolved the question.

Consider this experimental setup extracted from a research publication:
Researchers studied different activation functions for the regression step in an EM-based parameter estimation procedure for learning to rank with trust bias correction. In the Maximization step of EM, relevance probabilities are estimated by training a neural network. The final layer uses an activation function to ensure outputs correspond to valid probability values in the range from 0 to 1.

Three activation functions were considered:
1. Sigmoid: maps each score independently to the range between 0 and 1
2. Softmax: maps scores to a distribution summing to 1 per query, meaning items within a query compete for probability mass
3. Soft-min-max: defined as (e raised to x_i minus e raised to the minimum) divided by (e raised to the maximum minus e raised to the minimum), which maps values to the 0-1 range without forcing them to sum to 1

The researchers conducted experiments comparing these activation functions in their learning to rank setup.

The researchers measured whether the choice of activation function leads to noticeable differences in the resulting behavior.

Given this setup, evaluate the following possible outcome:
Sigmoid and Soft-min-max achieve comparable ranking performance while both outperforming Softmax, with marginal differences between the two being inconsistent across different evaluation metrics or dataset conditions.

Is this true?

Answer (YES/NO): NO